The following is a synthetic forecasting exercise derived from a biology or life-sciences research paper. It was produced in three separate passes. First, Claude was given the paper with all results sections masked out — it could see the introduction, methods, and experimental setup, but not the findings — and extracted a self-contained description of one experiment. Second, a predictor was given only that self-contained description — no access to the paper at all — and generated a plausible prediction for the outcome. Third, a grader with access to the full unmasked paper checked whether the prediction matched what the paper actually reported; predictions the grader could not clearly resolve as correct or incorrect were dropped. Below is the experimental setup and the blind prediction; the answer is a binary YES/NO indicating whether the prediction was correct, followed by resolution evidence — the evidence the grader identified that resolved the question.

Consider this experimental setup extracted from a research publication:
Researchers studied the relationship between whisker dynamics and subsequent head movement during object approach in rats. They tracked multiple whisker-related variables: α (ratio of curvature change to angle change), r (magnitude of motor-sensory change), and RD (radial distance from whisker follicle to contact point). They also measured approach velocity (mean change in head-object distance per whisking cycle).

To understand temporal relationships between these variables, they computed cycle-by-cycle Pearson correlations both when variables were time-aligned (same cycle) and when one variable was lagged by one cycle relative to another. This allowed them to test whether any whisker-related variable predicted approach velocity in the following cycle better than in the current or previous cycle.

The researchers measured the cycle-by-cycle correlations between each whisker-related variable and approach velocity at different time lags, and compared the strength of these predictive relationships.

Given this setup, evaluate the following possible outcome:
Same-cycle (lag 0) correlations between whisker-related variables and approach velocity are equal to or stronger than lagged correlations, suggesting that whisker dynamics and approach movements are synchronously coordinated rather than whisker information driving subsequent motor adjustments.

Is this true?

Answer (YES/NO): NO